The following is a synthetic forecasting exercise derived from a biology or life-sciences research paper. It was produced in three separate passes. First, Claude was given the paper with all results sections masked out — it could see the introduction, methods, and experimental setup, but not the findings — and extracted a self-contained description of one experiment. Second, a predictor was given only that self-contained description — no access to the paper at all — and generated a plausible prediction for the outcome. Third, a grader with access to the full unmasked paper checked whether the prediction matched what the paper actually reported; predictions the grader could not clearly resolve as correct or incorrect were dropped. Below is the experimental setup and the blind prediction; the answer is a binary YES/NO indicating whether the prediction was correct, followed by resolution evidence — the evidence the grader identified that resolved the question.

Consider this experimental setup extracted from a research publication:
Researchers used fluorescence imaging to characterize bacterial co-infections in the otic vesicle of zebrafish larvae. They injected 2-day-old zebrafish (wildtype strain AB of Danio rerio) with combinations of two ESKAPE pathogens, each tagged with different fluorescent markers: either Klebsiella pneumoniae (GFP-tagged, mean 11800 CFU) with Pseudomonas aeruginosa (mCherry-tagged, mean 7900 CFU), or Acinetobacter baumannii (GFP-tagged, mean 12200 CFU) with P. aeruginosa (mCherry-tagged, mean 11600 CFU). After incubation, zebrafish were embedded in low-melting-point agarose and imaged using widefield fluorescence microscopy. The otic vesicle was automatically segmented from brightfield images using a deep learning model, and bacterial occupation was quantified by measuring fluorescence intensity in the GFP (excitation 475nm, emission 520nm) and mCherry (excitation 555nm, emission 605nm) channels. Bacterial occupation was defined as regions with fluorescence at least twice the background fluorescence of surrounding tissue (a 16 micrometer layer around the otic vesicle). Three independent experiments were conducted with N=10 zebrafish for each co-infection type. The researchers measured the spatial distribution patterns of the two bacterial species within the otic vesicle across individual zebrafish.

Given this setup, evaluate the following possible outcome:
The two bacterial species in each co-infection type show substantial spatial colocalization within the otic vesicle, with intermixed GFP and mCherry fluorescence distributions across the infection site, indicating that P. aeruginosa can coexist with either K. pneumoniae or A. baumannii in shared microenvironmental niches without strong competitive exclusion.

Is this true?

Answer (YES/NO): NO